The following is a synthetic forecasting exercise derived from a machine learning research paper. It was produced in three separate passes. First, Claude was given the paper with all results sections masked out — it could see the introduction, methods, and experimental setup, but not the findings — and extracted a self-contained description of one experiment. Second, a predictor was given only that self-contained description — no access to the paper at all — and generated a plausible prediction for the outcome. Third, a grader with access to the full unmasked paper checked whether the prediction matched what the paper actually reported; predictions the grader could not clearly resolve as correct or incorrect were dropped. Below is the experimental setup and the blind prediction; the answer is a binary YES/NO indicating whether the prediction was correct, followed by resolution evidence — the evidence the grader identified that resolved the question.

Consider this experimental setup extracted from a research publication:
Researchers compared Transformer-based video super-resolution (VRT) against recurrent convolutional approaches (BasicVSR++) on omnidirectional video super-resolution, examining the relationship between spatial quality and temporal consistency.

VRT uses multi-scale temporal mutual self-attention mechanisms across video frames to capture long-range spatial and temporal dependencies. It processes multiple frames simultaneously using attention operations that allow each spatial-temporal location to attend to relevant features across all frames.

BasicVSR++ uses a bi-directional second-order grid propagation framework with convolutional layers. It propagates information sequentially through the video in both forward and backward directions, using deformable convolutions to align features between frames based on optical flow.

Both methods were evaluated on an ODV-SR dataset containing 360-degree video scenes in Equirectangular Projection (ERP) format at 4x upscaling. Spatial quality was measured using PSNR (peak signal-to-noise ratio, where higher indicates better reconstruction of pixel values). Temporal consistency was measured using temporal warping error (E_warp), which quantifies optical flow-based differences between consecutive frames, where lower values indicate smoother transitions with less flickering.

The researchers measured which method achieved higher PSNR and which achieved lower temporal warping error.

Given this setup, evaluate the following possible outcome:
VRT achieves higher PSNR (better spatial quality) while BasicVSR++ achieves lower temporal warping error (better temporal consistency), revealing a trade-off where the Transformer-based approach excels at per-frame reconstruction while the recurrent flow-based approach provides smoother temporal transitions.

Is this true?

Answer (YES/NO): YES